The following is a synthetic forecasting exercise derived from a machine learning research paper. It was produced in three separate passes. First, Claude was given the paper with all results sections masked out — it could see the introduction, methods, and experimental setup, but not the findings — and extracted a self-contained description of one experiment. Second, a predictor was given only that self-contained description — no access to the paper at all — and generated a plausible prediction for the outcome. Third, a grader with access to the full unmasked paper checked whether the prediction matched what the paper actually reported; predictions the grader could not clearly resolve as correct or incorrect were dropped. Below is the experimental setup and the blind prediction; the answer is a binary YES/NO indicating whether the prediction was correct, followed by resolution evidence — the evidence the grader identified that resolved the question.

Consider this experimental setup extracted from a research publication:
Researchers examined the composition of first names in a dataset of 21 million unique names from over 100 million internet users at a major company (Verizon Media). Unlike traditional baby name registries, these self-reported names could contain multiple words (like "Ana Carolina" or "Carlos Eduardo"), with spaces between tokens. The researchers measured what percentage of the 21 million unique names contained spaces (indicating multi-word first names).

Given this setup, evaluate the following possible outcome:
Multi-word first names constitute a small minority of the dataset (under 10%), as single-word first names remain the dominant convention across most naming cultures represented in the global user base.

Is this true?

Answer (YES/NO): NO